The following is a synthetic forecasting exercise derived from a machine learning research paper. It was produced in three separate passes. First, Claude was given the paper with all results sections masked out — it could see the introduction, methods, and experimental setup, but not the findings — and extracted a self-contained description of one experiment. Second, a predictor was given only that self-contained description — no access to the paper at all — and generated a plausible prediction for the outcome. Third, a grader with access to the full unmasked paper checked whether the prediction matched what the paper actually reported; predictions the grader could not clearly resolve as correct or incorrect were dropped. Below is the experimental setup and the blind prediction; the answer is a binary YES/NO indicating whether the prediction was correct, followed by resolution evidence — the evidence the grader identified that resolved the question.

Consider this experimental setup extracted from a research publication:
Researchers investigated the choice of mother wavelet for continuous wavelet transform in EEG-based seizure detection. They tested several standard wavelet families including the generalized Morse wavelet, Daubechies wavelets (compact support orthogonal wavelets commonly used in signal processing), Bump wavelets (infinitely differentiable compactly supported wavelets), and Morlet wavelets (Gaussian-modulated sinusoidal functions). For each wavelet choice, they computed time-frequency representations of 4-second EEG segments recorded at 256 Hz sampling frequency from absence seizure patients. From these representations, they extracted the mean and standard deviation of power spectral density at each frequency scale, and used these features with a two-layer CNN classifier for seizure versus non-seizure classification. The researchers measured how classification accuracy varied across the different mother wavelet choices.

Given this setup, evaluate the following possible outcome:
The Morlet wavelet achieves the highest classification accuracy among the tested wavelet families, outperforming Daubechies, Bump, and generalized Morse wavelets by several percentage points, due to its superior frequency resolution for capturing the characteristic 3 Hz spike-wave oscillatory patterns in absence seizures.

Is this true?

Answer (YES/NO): NO